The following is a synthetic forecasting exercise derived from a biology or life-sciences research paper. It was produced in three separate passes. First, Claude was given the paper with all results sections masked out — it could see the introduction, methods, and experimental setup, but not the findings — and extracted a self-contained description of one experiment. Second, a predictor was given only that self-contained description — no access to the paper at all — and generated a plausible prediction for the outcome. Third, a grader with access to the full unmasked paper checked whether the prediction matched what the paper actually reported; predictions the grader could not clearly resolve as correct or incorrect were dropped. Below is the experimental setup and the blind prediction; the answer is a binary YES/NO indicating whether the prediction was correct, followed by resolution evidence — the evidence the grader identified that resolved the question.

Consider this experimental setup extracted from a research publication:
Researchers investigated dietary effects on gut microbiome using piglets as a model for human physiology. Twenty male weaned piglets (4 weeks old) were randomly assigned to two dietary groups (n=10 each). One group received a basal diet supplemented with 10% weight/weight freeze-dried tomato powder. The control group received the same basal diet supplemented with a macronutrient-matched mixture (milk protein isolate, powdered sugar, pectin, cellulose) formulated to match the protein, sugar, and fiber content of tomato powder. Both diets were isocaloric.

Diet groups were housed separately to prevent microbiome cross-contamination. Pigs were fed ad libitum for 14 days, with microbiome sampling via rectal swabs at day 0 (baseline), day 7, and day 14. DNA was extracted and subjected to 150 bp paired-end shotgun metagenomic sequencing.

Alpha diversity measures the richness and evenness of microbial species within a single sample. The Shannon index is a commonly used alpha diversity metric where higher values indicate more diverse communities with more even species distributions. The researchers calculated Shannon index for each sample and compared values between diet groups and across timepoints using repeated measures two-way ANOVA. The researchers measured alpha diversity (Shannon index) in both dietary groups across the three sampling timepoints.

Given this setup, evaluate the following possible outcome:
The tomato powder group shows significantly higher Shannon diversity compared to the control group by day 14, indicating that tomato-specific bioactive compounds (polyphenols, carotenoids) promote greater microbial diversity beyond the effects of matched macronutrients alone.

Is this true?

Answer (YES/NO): NO